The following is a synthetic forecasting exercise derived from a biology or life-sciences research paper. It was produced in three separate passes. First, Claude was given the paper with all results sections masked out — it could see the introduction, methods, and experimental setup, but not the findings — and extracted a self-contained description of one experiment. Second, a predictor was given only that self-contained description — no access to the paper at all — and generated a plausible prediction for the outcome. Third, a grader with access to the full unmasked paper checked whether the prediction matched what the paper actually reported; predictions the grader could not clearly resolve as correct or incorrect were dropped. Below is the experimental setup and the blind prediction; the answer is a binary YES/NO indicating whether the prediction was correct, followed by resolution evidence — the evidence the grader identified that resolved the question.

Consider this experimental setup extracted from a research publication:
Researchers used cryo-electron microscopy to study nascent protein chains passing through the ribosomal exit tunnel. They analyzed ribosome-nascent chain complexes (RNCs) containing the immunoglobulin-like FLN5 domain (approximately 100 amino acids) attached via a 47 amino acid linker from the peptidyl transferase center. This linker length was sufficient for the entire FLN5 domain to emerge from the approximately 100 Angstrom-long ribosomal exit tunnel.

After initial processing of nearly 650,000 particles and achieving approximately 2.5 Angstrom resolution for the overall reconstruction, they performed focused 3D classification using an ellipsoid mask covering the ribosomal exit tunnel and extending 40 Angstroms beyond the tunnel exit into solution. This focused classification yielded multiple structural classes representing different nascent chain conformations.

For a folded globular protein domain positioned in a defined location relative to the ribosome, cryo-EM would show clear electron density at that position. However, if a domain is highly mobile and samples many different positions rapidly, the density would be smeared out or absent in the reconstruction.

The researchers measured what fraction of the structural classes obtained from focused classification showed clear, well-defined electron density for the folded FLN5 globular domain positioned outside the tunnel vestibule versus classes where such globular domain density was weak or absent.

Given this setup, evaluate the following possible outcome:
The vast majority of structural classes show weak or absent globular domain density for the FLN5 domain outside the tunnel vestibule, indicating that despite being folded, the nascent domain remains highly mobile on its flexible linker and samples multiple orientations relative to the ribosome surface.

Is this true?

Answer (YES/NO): NO